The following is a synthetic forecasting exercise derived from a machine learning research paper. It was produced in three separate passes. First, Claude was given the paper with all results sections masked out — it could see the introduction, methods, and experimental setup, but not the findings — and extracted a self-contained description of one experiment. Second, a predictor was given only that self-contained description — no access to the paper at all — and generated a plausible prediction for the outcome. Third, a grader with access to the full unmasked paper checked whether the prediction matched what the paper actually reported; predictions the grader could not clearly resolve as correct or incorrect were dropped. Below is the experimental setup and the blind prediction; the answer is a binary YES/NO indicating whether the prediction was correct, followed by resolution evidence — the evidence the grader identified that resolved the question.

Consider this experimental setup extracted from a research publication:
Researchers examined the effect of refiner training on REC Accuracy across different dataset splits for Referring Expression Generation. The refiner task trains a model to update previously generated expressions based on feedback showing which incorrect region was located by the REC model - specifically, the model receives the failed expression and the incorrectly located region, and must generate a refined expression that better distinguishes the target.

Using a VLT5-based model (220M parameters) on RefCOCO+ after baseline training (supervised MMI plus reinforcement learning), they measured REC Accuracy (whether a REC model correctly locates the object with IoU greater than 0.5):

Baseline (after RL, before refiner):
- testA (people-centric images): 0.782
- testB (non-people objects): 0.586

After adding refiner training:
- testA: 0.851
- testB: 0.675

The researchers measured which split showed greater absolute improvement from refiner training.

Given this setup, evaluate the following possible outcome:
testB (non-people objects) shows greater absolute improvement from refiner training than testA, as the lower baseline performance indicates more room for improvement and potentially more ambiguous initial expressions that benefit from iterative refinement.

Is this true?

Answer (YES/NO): YES